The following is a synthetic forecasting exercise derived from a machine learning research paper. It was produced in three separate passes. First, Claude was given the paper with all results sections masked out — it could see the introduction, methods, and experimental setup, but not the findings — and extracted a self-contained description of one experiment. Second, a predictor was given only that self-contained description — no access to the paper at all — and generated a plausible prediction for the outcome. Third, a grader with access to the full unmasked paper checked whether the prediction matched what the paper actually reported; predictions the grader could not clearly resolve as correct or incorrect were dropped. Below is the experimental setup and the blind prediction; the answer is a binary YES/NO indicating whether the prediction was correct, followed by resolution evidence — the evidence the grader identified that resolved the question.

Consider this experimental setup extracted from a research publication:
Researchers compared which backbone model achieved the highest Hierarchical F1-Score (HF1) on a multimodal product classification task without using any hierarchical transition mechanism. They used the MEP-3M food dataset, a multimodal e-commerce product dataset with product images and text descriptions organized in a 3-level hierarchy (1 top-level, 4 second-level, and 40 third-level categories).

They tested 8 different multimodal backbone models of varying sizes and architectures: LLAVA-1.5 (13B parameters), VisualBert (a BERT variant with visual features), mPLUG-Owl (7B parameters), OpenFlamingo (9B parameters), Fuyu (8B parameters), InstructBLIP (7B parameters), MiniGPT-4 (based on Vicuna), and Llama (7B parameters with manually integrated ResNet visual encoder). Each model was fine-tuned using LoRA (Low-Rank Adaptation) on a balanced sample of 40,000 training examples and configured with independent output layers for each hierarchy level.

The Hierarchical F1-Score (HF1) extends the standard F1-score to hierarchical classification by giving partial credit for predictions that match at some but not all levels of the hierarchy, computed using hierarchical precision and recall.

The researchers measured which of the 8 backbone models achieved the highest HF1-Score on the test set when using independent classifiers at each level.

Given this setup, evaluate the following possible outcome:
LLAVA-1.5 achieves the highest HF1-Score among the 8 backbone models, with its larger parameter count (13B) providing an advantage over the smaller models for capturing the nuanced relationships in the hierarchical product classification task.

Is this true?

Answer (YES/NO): NO